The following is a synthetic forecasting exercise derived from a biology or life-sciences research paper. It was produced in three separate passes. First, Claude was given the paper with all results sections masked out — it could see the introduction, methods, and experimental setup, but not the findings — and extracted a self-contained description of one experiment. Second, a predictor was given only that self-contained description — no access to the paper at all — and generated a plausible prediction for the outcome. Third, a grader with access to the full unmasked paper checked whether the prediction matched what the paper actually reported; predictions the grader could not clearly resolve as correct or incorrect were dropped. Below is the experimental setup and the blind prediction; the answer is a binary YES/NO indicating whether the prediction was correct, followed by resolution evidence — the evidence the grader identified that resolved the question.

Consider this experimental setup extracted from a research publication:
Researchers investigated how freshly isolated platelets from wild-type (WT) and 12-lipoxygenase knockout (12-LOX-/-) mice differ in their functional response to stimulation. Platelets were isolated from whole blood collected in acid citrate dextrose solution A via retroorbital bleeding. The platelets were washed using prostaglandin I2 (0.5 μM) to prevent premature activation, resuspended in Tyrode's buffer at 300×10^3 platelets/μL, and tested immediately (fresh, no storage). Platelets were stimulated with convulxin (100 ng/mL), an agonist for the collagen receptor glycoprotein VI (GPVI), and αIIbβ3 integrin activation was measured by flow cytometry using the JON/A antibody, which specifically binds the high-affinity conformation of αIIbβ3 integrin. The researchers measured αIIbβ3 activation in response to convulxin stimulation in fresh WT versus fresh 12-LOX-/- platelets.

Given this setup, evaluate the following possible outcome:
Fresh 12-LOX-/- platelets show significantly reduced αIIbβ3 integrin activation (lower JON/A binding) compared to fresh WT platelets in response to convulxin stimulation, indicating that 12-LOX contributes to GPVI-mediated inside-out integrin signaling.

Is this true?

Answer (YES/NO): NO